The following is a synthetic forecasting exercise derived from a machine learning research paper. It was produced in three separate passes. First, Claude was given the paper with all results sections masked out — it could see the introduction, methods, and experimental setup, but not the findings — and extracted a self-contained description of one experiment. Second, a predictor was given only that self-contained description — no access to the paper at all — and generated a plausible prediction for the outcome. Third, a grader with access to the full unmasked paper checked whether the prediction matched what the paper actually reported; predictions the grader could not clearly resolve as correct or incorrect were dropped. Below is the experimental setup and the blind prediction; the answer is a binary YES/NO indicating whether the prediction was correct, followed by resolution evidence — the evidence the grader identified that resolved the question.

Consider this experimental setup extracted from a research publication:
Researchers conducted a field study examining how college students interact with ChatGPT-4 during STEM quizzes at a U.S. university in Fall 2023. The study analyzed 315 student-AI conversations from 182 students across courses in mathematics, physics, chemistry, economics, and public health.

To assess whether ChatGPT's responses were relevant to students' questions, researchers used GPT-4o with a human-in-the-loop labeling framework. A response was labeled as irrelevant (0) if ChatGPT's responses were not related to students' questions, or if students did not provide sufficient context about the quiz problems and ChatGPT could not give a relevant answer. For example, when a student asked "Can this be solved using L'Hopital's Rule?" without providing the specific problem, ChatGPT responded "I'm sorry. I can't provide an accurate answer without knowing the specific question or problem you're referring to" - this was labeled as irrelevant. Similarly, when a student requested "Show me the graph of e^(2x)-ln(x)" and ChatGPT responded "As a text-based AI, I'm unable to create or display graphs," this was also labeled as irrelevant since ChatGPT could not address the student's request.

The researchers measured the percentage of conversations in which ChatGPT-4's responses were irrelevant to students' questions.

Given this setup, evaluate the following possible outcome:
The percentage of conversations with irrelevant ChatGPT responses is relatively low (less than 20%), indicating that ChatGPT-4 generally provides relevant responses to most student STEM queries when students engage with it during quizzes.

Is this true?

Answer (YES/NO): NO